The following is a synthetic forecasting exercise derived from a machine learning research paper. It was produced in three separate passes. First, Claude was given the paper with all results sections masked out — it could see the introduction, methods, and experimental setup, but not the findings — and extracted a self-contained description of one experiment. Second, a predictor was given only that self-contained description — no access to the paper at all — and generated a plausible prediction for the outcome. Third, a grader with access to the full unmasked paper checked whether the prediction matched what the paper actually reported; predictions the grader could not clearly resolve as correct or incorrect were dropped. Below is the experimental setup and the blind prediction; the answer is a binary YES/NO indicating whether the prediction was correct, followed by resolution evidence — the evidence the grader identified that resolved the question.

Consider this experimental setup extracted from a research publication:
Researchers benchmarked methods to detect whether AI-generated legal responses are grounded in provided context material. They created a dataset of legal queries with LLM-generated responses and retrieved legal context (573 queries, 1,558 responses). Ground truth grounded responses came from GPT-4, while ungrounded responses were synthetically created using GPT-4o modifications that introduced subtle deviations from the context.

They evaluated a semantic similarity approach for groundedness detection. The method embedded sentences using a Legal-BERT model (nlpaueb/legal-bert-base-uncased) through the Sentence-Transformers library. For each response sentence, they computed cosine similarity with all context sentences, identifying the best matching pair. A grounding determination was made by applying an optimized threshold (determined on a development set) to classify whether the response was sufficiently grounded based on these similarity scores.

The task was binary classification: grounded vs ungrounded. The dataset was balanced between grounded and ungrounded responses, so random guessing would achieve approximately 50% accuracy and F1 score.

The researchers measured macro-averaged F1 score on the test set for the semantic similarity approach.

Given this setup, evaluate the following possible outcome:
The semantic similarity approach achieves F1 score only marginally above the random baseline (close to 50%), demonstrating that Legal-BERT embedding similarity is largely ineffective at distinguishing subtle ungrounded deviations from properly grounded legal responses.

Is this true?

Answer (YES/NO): NO